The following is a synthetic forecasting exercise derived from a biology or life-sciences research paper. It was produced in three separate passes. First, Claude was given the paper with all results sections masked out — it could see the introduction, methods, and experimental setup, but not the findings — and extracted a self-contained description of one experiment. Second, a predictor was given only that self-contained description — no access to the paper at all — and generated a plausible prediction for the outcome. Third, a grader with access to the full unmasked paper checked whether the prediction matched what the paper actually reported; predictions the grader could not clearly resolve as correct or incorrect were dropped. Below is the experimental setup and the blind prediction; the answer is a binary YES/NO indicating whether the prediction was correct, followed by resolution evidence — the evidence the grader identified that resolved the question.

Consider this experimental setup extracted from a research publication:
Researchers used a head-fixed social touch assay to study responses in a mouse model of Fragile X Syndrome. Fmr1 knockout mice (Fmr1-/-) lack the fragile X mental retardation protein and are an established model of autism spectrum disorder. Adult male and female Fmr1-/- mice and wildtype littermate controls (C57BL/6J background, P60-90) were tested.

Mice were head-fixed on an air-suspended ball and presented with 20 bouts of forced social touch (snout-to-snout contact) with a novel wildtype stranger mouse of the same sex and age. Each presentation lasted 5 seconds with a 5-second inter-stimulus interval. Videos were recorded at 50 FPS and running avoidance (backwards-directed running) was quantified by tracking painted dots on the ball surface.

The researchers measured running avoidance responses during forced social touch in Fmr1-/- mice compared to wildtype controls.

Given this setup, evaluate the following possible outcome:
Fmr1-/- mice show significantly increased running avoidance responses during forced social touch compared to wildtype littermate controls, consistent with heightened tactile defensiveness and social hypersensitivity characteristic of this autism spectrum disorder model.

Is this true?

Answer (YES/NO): YES